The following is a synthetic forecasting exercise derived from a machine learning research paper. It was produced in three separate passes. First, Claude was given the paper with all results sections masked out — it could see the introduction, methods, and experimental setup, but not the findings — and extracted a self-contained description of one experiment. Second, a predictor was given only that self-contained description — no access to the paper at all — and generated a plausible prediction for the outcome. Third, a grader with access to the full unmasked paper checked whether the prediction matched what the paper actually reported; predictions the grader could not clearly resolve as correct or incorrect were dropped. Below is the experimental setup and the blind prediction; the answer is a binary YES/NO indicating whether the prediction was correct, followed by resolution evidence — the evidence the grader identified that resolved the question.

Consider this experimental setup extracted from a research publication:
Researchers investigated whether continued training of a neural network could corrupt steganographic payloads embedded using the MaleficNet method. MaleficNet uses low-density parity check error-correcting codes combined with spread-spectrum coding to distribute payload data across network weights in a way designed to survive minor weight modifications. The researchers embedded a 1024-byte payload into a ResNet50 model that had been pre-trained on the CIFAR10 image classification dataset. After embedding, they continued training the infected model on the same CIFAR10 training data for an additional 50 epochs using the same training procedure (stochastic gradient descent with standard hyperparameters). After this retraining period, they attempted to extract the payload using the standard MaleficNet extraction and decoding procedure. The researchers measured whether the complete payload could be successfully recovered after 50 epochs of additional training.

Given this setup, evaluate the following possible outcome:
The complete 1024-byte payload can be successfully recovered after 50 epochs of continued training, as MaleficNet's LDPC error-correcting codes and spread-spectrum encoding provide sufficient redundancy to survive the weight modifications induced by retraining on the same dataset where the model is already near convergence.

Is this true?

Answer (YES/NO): NO